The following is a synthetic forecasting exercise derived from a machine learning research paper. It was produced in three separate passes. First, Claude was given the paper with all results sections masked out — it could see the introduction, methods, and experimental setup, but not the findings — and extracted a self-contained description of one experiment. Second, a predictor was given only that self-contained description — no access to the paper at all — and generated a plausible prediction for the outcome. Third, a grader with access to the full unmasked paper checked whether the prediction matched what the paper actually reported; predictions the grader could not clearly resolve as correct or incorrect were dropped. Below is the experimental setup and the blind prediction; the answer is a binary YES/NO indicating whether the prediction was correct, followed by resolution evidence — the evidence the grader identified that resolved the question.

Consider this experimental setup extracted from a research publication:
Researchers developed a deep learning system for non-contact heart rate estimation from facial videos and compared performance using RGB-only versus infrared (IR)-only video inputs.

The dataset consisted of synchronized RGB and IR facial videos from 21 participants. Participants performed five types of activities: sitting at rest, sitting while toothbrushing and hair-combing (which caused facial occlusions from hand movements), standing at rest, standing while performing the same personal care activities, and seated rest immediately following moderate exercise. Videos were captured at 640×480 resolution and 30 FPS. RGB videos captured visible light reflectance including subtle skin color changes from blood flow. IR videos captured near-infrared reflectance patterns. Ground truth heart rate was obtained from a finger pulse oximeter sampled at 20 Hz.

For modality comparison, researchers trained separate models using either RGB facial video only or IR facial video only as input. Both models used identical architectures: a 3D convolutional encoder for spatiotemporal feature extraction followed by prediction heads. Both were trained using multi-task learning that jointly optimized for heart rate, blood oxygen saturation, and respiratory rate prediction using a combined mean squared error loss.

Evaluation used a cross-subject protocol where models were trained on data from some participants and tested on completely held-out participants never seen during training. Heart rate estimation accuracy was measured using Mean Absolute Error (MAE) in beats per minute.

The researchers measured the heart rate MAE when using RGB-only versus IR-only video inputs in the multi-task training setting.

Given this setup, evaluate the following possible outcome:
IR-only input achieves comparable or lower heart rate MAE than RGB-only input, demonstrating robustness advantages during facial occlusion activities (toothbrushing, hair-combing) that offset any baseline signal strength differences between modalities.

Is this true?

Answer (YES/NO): NO